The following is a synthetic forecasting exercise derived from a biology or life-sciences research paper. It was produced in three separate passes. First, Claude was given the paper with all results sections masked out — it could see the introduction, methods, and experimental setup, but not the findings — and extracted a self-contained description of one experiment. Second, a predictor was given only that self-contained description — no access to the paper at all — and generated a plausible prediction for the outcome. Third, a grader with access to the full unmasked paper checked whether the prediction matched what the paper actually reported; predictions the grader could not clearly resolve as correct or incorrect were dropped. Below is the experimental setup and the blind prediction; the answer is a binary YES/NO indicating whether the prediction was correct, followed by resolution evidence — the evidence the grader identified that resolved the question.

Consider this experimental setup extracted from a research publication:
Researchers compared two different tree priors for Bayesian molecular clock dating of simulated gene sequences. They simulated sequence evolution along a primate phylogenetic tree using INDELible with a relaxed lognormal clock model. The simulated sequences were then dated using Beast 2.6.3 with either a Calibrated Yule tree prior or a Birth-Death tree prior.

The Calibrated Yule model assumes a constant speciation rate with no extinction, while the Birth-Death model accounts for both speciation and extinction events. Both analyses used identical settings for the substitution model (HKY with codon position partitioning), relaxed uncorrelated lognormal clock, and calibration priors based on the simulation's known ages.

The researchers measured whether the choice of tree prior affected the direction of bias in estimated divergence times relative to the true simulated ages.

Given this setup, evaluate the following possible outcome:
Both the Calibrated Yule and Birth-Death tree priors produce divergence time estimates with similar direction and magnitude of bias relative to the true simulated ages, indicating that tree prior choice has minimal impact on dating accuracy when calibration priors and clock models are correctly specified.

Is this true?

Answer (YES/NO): NO